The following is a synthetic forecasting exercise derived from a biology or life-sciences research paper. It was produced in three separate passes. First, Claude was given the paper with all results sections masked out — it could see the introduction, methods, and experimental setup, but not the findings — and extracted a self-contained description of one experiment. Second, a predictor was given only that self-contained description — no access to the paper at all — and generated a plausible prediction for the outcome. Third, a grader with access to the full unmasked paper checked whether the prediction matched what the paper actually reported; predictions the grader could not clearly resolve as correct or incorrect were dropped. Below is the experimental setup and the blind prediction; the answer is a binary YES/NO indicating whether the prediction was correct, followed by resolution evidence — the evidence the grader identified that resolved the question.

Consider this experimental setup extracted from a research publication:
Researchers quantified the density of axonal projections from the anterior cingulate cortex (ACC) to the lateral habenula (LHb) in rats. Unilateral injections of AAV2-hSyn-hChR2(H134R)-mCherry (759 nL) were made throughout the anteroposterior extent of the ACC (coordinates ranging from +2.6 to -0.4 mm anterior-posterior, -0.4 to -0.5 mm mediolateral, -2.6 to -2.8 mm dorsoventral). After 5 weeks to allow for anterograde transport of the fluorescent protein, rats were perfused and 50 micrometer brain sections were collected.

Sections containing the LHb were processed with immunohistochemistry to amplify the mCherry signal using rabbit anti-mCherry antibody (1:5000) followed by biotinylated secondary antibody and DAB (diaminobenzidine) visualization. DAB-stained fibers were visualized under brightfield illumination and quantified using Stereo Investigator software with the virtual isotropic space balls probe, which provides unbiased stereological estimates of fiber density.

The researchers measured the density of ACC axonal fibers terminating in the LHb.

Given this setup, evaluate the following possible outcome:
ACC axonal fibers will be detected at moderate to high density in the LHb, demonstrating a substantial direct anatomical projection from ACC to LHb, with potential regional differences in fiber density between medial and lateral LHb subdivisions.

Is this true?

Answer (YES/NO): NO